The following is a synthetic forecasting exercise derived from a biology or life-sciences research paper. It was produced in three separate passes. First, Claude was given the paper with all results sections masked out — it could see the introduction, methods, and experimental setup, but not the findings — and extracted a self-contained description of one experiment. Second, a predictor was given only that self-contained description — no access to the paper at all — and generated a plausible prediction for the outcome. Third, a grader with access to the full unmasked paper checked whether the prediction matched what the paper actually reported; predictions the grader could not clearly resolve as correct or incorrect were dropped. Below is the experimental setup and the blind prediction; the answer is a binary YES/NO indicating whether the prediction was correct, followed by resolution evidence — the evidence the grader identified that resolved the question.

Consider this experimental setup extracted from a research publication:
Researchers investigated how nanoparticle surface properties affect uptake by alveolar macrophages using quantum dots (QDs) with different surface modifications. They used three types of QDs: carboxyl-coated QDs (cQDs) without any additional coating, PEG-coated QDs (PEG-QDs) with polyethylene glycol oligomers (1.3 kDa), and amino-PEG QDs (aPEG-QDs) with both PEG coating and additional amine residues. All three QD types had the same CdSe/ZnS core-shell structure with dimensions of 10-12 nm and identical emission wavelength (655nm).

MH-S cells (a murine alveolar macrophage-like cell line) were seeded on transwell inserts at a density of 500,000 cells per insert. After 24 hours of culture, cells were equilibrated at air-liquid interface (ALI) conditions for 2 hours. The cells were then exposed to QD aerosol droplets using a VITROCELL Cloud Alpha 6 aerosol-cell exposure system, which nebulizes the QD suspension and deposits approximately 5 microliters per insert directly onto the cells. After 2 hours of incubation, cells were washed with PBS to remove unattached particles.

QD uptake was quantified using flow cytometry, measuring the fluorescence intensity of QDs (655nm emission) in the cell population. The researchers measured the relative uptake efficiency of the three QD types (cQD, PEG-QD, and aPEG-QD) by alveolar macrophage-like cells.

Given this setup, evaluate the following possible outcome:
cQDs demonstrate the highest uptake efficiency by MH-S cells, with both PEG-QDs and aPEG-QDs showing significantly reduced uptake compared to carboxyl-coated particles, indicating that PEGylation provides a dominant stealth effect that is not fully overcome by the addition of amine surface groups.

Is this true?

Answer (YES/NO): YES